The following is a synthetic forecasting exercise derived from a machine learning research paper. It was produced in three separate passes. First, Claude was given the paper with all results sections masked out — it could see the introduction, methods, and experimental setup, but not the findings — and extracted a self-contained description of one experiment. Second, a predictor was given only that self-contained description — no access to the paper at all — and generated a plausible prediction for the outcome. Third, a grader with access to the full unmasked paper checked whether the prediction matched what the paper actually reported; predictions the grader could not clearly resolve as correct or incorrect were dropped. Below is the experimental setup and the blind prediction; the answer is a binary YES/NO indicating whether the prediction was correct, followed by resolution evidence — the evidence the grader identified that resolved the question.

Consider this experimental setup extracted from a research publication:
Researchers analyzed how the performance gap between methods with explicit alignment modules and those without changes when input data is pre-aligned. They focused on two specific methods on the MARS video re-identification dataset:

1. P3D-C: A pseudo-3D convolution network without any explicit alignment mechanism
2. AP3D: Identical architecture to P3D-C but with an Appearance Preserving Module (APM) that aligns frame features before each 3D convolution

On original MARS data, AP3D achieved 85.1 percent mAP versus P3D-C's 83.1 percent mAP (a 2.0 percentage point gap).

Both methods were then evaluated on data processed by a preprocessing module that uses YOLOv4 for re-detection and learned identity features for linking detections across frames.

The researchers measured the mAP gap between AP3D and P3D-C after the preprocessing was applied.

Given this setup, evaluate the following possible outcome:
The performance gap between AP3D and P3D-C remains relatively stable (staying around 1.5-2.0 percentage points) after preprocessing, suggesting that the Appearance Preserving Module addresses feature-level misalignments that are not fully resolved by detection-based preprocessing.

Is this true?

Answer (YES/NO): NO